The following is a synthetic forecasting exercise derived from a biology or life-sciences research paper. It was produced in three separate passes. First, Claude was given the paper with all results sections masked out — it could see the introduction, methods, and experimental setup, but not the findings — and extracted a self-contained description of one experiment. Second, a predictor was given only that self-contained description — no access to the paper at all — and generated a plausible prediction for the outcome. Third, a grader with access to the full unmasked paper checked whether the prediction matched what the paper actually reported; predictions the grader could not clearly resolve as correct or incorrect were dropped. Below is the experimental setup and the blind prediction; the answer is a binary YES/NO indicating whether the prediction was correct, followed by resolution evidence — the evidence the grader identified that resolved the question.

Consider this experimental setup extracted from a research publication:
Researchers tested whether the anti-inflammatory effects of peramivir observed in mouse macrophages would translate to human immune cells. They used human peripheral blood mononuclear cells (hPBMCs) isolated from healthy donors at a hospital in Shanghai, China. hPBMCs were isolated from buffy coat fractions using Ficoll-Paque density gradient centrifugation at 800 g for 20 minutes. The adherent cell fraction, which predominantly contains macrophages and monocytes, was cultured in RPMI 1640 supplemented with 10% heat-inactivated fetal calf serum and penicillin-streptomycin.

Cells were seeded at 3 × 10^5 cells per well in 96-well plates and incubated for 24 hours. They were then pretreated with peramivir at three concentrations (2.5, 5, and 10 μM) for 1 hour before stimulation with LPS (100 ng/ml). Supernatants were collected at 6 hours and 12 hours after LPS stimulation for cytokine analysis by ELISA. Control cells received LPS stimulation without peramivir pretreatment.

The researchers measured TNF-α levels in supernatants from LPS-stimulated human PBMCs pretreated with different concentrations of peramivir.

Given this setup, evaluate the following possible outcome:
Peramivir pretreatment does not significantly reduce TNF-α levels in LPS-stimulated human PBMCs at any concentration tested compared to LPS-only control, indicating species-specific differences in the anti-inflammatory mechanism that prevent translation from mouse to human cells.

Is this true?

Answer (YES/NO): NO